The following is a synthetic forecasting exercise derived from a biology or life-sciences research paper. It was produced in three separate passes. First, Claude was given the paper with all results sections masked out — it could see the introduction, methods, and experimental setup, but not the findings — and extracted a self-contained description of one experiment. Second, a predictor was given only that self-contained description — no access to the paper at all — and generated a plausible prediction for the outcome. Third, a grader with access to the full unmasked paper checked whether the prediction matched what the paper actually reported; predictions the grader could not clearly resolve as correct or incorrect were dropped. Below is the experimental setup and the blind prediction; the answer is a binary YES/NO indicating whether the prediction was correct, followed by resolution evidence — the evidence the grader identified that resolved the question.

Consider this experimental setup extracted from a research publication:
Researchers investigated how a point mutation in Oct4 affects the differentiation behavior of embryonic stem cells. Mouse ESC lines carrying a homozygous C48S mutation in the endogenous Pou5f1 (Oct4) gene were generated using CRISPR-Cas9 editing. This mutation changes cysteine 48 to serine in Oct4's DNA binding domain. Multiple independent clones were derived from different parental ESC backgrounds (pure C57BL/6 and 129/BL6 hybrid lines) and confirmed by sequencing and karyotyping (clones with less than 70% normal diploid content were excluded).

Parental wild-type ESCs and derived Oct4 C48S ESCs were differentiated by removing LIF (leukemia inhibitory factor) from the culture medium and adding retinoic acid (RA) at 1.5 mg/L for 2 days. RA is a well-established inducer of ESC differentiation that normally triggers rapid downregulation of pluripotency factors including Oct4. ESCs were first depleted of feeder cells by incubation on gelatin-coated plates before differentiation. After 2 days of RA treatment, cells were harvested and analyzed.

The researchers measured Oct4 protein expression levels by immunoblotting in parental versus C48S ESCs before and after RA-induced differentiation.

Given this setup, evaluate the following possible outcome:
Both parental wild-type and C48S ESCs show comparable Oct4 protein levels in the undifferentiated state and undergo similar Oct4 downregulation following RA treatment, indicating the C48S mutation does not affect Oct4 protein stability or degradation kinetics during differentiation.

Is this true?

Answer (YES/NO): NO